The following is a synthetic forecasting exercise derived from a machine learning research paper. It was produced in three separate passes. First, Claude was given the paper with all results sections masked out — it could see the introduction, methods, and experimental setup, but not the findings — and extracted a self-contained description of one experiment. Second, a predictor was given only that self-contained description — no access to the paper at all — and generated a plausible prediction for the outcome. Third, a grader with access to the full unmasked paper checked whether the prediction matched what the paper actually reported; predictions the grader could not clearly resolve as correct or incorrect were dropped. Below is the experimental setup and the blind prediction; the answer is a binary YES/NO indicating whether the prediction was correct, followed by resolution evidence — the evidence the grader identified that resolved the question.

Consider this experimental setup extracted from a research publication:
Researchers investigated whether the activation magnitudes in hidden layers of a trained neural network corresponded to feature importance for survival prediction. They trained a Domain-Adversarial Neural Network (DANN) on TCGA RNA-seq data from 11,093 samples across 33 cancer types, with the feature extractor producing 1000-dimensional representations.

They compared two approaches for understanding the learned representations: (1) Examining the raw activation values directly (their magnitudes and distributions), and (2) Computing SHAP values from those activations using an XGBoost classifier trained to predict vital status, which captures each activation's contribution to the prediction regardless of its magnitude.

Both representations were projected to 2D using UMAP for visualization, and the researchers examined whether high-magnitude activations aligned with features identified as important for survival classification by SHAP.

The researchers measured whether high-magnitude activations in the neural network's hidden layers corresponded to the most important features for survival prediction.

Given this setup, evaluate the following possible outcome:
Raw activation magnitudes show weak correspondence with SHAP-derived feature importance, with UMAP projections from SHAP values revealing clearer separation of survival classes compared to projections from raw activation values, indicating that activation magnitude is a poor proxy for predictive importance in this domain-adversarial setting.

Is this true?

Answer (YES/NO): YES